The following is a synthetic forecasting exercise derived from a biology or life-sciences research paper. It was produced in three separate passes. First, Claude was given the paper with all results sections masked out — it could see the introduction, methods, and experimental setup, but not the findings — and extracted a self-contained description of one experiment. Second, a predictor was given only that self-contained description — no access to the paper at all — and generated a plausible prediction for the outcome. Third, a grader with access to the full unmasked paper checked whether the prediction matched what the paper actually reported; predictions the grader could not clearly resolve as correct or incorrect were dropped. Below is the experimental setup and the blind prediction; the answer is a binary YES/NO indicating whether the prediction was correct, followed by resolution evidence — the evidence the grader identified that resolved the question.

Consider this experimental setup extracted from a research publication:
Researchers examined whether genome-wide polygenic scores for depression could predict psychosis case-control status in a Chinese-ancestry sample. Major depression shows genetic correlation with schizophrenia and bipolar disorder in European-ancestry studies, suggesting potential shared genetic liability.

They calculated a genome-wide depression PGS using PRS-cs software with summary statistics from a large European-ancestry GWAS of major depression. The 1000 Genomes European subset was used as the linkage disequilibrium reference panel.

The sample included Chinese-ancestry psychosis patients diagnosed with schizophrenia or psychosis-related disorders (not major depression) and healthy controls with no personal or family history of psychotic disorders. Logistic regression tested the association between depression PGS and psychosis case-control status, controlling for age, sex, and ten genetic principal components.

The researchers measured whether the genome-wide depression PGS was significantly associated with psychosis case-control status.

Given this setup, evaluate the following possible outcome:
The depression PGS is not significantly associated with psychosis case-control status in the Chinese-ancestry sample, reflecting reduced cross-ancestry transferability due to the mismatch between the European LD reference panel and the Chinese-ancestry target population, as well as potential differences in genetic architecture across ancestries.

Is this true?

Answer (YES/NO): YES